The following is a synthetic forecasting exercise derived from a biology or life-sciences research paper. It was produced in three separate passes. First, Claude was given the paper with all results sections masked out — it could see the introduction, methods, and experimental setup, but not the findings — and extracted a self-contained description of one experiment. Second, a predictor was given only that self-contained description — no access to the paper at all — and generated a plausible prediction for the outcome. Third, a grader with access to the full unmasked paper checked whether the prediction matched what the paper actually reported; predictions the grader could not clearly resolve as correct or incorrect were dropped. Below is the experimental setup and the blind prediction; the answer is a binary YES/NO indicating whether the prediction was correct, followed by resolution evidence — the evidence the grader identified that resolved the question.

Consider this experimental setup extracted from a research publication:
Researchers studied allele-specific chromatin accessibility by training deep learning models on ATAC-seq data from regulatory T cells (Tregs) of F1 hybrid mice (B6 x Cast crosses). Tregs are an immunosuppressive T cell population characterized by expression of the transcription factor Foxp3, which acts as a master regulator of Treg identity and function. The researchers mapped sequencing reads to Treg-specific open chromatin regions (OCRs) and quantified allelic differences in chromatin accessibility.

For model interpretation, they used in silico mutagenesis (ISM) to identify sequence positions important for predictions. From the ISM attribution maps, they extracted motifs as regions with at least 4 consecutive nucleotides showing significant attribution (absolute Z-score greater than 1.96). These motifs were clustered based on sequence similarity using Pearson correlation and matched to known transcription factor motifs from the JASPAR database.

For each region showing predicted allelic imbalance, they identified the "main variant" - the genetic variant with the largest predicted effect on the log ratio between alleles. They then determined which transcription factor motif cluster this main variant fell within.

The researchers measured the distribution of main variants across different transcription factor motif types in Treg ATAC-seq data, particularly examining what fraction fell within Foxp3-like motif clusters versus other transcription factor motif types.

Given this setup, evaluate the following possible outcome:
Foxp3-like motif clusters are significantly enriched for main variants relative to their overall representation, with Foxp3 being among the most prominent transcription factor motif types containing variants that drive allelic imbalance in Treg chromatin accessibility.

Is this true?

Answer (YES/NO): NO